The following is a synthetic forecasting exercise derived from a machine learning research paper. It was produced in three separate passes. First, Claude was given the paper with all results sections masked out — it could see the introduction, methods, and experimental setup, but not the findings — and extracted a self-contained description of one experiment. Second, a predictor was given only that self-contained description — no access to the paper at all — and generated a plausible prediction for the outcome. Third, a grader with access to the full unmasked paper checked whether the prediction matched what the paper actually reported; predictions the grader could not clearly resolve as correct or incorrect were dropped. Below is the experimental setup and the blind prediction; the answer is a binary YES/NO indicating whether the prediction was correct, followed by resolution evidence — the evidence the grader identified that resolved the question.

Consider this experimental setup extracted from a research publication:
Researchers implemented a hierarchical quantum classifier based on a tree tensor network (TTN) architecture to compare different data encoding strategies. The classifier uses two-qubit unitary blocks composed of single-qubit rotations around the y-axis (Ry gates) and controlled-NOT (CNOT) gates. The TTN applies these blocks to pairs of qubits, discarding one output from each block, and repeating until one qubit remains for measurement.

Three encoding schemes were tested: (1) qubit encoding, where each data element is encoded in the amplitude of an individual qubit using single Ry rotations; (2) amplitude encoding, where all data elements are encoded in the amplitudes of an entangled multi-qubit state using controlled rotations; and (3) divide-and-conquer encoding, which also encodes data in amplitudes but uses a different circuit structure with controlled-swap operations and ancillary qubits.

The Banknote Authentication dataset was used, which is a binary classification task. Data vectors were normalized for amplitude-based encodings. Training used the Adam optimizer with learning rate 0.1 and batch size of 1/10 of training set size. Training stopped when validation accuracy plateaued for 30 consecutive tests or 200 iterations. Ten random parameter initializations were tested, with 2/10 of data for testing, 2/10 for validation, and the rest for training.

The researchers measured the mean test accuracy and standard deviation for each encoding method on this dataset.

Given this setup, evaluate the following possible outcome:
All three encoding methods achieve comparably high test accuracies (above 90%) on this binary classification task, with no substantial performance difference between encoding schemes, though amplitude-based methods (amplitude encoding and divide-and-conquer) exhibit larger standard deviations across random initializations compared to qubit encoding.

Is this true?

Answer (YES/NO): NO